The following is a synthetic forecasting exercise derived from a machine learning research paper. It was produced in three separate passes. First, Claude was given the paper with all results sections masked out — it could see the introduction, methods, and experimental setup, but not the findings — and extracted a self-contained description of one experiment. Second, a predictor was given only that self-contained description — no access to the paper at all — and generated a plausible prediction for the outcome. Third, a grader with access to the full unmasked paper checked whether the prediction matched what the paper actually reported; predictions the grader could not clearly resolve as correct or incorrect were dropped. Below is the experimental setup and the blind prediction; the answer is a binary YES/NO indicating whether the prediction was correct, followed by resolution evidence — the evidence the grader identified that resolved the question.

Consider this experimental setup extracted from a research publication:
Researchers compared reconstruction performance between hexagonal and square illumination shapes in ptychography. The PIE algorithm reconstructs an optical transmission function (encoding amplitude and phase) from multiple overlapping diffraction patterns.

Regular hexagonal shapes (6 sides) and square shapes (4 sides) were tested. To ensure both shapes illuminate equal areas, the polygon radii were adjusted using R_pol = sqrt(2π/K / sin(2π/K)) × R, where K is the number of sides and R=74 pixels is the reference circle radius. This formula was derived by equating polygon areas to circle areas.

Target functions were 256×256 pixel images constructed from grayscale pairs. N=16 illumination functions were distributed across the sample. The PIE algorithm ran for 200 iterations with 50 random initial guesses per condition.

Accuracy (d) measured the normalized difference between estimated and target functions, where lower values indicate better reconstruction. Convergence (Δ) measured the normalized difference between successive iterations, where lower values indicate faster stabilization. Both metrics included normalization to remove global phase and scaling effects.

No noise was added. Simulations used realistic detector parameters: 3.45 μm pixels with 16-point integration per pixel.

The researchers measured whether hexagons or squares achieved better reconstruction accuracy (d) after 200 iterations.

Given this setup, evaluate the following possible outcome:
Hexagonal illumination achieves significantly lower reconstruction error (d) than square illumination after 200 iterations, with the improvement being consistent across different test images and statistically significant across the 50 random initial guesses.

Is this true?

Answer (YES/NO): NO